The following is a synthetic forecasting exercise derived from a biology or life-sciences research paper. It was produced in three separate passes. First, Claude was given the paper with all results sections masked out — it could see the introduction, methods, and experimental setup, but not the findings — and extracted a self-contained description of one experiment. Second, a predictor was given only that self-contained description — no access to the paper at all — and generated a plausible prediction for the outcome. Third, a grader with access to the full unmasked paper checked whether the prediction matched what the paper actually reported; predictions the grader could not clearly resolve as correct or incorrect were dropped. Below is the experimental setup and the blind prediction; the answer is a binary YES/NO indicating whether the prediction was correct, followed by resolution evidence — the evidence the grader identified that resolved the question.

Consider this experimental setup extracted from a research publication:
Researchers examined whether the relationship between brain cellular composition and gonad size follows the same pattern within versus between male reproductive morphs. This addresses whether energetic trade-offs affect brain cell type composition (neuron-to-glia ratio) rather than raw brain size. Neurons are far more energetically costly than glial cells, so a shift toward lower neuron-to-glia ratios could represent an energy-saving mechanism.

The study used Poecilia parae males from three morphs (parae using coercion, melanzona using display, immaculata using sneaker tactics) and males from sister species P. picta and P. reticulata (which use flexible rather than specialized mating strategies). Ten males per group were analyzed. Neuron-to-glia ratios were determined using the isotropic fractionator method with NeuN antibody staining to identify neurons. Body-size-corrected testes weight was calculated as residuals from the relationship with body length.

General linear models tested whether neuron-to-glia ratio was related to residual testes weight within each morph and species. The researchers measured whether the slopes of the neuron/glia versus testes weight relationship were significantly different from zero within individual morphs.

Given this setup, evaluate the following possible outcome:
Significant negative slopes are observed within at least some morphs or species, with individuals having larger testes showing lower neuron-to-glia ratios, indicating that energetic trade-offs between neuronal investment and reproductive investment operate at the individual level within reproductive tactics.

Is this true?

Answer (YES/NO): NO